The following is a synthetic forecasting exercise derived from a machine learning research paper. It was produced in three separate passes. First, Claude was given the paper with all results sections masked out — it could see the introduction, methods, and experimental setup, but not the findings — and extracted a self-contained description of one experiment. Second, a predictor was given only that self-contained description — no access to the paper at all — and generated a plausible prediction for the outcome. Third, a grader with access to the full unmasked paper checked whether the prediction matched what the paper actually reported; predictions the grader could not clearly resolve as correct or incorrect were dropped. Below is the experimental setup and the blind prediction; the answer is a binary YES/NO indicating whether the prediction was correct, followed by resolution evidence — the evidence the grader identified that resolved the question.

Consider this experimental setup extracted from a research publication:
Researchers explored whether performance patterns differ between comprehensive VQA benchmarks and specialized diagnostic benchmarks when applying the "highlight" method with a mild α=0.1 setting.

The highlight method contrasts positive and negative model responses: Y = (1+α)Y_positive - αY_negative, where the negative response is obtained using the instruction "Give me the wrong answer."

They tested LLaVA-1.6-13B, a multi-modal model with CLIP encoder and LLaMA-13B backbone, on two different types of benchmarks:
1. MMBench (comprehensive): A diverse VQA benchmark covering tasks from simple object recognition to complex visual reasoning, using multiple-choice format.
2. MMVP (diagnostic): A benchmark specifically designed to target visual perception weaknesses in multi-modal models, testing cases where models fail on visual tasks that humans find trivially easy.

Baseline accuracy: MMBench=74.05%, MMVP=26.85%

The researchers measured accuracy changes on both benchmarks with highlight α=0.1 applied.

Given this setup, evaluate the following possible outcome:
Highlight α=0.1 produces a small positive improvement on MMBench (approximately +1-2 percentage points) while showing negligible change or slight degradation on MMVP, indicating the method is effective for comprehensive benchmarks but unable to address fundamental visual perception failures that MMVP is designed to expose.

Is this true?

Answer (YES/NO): NO